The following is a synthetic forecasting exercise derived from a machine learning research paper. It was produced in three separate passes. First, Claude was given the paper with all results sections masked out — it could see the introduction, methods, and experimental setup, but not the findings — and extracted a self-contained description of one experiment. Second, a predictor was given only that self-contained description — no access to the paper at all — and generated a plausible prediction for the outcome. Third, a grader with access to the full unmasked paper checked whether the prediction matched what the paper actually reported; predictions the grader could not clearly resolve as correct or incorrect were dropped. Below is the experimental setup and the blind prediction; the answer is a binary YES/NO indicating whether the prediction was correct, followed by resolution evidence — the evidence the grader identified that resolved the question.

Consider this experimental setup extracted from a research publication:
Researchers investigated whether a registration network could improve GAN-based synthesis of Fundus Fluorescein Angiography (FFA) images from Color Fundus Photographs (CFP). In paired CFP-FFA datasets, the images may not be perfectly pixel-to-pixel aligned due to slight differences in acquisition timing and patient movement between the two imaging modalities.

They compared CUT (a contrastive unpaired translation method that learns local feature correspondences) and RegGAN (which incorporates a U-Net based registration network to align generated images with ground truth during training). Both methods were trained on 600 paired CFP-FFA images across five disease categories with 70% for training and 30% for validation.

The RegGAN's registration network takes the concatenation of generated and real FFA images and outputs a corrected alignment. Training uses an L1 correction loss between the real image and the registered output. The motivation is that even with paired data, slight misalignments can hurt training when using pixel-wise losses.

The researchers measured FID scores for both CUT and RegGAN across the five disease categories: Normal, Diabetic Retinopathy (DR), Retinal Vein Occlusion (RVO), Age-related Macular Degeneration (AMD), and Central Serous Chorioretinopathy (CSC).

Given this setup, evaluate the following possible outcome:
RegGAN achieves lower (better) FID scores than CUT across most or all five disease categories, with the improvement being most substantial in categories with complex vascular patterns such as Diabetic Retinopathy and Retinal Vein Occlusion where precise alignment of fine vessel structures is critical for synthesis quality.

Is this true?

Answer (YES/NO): NO